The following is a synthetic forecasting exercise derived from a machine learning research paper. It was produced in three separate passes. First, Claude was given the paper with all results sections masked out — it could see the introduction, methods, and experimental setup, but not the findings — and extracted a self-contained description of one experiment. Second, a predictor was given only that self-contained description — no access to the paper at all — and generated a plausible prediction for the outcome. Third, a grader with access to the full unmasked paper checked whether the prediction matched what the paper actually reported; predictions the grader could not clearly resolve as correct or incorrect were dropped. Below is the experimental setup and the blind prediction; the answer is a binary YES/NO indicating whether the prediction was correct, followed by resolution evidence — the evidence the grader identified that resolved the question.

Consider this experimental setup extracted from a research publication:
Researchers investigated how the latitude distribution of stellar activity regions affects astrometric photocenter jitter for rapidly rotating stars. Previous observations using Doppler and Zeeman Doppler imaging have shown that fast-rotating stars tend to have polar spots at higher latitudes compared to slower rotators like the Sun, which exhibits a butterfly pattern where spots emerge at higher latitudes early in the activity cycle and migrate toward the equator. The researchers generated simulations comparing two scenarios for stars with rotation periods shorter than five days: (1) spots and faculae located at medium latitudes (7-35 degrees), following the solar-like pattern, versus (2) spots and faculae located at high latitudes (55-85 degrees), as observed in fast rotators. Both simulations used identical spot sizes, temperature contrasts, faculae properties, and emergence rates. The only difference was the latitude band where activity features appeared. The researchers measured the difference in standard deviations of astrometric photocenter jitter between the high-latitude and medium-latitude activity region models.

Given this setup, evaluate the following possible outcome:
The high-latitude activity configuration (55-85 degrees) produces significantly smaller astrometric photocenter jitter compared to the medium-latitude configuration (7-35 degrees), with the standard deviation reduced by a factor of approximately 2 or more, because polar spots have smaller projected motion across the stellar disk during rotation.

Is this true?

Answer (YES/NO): NO